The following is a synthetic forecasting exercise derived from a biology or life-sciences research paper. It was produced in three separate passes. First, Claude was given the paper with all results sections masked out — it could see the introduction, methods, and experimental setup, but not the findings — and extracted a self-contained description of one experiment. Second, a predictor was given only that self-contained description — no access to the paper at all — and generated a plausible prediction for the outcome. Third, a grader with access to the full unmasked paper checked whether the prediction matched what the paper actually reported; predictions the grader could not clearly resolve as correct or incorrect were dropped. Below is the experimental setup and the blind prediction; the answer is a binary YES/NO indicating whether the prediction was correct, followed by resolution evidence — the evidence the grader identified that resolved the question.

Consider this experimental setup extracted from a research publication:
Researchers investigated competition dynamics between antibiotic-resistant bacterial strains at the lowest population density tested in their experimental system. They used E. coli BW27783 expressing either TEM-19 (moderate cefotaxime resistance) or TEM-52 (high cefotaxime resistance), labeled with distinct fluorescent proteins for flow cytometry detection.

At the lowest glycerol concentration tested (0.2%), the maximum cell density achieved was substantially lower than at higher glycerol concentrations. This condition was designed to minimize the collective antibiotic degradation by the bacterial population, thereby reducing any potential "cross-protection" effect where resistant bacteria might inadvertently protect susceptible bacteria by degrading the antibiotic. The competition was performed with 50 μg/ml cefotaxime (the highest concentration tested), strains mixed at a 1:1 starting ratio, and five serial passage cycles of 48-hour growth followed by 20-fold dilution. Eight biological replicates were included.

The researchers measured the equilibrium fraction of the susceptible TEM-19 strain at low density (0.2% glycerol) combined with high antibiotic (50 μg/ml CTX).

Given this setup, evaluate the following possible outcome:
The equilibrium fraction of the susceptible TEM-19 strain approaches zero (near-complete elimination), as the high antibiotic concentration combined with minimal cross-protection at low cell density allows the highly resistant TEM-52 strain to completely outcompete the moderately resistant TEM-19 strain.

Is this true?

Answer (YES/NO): NO